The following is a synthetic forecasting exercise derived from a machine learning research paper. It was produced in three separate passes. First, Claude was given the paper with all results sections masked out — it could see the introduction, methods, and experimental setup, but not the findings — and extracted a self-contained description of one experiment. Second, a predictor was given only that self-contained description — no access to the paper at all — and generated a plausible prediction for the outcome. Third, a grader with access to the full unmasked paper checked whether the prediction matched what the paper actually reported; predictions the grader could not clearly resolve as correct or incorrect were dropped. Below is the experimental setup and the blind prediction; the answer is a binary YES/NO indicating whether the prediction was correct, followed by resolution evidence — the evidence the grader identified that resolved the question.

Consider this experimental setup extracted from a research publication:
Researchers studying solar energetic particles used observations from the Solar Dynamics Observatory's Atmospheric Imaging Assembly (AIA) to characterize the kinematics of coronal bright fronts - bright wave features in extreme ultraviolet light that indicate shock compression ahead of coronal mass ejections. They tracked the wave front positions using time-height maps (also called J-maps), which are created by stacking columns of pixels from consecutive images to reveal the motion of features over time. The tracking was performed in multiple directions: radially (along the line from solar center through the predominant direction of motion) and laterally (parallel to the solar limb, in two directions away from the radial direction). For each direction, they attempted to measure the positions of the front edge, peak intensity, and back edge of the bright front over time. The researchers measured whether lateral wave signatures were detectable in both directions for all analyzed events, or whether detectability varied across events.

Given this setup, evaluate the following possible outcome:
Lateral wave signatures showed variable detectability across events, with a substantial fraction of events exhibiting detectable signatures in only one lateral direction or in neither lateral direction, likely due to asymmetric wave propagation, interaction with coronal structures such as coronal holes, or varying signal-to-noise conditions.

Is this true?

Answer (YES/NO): YES